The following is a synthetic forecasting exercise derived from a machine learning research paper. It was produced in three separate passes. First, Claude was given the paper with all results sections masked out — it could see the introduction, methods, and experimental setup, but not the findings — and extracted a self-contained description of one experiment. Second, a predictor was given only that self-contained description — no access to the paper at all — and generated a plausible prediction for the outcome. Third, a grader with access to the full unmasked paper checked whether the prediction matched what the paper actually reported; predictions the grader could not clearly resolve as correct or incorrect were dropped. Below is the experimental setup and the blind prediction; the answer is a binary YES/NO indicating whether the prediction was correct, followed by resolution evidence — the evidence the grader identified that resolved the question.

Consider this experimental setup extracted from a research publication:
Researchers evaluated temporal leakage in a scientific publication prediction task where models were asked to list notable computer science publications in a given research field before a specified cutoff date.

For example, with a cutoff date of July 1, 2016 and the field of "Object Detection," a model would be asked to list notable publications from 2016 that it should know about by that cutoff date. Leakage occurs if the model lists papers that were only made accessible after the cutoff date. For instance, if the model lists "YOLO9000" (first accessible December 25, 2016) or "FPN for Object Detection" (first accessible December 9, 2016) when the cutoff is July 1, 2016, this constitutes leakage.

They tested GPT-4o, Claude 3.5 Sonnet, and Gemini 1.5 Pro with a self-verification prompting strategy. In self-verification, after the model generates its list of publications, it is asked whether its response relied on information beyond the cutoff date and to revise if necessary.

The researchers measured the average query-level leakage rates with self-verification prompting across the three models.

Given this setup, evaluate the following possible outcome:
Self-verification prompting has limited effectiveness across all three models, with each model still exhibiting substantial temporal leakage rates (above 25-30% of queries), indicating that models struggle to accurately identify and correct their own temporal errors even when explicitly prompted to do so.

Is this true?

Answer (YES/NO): NO